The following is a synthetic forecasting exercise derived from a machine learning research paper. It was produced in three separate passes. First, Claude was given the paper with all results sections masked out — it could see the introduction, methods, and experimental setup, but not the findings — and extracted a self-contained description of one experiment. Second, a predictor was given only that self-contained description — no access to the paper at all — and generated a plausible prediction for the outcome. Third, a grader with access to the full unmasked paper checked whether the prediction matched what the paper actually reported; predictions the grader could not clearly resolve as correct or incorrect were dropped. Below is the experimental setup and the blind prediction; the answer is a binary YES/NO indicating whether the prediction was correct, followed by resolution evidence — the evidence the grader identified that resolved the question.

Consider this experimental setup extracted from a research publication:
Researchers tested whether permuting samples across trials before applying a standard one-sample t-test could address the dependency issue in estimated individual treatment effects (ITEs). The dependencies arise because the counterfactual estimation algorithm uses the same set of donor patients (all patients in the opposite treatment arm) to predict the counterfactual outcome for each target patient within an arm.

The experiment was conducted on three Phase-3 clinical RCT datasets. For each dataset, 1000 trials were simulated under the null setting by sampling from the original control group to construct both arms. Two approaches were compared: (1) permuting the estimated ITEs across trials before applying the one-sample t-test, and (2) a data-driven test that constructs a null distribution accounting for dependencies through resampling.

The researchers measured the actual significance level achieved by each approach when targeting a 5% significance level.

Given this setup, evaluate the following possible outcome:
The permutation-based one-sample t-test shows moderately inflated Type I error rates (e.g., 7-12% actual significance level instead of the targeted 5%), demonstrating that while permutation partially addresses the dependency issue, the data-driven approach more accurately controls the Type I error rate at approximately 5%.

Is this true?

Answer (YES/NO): NO